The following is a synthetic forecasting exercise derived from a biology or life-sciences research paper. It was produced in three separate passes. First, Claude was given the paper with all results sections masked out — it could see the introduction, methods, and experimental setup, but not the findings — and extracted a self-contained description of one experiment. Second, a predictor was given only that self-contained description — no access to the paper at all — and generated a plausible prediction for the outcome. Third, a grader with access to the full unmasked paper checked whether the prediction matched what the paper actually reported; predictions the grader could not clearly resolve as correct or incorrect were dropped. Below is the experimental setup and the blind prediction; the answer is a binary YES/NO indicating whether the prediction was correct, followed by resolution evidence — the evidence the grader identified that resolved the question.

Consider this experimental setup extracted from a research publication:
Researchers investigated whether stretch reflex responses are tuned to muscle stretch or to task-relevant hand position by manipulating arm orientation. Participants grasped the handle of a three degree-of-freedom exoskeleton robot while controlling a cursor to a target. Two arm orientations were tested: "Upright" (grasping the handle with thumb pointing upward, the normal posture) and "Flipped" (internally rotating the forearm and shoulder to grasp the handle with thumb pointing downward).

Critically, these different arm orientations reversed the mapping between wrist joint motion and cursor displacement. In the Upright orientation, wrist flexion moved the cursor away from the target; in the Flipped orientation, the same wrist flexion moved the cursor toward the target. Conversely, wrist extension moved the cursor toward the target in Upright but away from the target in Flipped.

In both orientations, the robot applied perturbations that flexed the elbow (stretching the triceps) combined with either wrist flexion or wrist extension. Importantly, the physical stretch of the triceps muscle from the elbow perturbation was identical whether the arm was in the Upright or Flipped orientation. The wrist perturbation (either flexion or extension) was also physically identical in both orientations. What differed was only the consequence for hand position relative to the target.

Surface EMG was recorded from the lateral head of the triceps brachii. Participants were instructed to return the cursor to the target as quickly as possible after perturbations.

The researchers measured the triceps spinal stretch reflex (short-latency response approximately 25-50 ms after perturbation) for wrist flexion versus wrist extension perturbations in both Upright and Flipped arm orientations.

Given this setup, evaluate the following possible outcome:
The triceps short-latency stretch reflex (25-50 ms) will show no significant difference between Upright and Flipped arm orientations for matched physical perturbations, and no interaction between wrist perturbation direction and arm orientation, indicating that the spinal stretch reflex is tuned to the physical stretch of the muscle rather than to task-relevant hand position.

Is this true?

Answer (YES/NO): NO